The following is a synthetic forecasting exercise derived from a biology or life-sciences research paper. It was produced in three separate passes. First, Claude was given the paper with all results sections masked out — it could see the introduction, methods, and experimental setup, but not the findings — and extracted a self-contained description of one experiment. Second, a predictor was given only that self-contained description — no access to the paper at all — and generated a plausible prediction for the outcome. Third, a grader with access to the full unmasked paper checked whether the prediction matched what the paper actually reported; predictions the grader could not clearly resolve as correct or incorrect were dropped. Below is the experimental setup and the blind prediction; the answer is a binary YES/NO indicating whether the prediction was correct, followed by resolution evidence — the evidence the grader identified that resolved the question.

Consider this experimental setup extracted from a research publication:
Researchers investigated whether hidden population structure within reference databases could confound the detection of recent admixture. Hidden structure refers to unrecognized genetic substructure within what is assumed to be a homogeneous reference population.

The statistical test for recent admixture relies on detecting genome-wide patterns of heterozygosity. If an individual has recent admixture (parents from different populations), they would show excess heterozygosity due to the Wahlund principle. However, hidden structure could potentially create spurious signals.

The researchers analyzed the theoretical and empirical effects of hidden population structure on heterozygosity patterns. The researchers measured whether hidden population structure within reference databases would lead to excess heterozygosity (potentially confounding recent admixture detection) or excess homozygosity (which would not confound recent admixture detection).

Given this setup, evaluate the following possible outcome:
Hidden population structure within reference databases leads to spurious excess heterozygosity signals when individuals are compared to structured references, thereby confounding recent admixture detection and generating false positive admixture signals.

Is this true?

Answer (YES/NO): NO